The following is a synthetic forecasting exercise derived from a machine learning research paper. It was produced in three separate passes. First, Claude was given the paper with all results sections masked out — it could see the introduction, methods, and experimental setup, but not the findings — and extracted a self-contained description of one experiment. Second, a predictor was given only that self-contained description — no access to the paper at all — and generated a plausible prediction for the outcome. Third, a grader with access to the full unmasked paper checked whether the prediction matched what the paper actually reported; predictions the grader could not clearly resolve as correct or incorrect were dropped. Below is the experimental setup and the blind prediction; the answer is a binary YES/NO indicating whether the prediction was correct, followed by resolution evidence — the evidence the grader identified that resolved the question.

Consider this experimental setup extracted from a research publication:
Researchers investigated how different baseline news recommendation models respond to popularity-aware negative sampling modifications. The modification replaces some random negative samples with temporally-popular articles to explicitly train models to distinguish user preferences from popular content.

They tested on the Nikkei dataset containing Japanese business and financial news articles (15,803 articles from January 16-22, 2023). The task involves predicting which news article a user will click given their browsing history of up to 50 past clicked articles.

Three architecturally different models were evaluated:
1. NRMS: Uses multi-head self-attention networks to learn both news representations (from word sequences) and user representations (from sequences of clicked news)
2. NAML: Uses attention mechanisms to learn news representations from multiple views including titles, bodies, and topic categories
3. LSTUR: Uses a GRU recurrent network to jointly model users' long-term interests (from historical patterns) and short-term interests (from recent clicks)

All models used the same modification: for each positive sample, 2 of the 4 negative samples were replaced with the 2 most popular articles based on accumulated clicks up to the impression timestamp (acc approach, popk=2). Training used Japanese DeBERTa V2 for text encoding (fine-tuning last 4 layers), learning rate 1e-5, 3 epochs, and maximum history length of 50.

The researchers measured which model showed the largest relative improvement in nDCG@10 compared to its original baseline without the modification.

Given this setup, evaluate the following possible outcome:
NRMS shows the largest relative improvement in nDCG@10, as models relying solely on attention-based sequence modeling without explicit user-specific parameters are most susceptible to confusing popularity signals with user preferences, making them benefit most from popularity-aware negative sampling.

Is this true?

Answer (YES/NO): NO